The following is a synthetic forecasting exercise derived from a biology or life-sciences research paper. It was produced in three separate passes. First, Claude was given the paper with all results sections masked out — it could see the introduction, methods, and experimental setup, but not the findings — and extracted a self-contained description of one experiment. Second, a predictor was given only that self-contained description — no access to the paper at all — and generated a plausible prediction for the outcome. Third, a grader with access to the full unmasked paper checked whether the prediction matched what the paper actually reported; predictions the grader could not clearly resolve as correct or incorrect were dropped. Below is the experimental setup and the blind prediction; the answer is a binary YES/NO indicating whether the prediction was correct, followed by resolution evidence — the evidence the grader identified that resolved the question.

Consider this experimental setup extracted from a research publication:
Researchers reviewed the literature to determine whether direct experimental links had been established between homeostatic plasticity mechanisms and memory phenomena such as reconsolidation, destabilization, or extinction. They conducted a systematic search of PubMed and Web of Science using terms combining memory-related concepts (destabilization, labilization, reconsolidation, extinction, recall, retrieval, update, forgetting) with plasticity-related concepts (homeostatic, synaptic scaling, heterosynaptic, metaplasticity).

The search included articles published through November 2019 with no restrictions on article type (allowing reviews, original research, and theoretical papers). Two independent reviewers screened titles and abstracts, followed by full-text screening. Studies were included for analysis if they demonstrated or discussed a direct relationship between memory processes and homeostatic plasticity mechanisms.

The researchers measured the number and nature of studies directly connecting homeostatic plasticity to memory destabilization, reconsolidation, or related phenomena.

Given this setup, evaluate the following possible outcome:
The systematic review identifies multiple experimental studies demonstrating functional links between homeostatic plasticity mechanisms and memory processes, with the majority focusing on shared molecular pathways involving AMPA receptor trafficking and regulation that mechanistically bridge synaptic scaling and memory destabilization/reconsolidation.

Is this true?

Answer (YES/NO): NO